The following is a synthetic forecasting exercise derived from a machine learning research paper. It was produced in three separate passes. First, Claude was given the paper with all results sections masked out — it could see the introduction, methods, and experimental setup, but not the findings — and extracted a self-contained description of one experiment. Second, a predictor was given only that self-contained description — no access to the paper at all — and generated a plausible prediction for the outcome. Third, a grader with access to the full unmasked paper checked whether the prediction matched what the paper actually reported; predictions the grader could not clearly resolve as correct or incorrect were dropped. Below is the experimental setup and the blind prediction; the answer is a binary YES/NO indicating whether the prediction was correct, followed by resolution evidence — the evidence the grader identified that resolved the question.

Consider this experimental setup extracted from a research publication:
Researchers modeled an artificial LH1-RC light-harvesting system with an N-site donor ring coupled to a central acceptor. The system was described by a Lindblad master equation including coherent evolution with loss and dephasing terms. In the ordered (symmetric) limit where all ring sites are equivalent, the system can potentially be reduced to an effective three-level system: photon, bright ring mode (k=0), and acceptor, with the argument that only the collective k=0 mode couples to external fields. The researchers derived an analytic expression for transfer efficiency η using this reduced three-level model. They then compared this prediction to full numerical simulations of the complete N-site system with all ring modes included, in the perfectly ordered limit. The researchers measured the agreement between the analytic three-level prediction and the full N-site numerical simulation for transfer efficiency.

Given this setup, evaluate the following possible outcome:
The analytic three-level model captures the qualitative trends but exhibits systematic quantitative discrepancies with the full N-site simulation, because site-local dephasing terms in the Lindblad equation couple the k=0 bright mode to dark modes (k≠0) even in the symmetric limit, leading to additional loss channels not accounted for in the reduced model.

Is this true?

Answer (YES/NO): NO